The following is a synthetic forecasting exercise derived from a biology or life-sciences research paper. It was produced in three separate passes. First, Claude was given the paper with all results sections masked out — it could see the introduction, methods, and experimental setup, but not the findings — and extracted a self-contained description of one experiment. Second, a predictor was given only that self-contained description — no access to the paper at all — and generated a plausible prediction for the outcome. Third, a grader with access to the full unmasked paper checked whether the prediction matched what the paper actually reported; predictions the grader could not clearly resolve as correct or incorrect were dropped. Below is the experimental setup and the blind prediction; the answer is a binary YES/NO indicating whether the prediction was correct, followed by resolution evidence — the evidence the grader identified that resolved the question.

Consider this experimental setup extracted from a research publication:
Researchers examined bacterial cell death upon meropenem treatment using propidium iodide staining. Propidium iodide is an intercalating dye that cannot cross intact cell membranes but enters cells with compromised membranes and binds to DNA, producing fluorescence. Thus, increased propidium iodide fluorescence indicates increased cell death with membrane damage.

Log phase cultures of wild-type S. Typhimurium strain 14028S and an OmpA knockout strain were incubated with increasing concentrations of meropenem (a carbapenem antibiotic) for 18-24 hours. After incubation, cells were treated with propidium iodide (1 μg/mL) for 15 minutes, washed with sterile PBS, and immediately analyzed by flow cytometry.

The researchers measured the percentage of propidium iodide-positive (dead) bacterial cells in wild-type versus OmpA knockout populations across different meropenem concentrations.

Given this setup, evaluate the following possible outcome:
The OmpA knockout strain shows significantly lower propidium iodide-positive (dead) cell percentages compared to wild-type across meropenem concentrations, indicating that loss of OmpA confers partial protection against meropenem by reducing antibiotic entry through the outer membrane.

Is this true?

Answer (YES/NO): NO